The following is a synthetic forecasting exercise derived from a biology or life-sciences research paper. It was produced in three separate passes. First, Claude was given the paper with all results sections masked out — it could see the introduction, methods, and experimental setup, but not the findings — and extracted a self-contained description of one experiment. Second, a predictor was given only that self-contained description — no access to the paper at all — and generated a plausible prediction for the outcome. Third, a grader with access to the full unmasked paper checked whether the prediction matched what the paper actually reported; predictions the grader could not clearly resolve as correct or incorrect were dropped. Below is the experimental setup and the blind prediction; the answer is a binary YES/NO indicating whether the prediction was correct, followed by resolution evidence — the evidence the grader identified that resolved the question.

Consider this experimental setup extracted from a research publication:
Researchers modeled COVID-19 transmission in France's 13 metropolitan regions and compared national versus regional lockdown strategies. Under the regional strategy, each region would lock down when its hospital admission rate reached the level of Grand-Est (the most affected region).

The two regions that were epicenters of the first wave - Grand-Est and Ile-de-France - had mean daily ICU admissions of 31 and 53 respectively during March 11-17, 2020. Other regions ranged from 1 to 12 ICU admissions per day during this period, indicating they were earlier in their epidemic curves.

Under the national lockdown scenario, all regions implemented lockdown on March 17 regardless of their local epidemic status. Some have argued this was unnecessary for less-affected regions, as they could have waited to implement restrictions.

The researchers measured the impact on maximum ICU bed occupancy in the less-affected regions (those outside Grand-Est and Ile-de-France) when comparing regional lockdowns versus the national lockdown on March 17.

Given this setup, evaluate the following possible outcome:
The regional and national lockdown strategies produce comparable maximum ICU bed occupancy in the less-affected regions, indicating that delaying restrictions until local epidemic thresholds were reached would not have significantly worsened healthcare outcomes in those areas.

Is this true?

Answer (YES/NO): NO